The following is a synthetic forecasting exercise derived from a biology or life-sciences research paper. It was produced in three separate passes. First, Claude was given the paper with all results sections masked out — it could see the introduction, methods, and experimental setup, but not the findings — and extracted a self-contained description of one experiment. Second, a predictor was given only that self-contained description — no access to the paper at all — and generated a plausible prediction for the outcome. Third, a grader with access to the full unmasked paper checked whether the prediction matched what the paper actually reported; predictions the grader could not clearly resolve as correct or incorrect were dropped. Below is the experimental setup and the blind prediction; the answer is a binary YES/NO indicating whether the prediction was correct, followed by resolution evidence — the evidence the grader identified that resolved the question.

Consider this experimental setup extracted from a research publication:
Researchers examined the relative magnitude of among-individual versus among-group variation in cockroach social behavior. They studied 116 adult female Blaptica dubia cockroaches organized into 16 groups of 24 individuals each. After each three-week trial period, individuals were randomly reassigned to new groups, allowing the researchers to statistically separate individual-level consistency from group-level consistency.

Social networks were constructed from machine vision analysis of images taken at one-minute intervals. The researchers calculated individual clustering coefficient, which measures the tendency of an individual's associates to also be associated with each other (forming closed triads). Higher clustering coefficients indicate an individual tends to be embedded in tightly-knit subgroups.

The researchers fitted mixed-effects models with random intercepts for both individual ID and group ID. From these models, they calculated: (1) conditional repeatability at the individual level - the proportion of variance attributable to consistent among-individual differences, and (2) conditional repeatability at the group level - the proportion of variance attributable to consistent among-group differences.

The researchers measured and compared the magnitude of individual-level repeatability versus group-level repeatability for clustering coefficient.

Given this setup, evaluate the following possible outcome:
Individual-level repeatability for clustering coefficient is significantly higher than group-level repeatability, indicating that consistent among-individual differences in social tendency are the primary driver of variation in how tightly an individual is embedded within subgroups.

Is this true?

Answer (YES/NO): YES